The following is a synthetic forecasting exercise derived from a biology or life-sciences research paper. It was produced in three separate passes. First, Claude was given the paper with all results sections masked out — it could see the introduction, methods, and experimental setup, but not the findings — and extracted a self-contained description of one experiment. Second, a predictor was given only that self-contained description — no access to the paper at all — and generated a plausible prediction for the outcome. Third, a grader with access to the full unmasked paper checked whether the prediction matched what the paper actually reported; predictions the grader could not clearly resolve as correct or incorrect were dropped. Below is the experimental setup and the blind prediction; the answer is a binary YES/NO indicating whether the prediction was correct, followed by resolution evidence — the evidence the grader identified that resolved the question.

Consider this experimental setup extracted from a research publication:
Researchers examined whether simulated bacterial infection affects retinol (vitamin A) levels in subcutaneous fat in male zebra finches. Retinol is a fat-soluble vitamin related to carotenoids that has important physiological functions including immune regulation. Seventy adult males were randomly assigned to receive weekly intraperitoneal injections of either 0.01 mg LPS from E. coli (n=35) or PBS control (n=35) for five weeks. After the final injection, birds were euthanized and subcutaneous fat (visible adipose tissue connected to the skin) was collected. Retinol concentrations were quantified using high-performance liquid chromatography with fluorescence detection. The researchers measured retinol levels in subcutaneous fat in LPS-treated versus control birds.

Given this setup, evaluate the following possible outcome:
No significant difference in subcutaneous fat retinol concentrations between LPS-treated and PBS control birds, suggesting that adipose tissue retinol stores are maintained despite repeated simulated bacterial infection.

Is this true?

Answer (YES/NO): YES